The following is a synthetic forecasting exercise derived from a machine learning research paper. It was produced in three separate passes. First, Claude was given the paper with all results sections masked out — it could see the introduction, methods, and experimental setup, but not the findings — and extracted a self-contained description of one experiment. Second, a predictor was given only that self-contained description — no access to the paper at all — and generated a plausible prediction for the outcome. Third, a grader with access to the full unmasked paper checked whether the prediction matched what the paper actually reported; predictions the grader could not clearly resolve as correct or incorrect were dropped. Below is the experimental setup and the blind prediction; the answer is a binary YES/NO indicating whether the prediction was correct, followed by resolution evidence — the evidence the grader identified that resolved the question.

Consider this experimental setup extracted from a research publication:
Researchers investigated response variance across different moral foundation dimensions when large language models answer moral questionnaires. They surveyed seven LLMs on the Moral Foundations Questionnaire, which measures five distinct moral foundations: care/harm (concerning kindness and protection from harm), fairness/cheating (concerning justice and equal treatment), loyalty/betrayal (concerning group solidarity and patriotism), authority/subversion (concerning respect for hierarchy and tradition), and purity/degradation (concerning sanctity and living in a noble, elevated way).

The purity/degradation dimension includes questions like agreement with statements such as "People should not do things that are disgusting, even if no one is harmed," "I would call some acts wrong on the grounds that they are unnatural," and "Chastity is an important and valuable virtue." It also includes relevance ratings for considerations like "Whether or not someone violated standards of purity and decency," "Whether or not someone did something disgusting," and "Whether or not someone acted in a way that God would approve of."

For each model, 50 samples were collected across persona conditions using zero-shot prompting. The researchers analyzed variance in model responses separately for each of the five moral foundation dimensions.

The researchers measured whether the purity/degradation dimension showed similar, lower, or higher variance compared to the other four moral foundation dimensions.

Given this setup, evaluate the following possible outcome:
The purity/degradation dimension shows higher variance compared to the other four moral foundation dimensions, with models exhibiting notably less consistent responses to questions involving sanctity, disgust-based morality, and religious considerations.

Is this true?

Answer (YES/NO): YES